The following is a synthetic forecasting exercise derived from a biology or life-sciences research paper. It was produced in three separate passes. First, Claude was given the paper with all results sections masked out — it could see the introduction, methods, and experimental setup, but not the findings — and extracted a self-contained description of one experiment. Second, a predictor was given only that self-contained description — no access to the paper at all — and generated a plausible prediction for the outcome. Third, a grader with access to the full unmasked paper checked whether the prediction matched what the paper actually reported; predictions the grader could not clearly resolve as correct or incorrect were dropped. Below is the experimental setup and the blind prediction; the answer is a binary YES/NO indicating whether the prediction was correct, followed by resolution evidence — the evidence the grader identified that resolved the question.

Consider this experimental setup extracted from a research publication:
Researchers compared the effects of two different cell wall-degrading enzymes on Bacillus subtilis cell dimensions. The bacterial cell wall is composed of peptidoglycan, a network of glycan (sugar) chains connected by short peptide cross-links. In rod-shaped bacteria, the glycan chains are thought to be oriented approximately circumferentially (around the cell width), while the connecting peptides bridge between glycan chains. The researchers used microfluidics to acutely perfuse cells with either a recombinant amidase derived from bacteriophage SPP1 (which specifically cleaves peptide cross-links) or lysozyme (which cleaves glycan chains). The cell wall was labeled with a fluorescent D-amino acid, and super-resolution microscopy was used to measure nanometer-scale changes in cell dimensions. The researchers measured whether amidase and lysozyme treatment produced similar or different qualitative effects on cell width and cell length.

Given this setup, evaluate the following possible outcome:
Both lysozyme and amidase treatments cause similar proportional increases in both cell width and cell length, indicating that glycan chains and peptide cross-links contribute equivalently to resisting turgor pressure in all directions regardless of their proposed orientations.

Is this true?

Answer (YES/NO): NO